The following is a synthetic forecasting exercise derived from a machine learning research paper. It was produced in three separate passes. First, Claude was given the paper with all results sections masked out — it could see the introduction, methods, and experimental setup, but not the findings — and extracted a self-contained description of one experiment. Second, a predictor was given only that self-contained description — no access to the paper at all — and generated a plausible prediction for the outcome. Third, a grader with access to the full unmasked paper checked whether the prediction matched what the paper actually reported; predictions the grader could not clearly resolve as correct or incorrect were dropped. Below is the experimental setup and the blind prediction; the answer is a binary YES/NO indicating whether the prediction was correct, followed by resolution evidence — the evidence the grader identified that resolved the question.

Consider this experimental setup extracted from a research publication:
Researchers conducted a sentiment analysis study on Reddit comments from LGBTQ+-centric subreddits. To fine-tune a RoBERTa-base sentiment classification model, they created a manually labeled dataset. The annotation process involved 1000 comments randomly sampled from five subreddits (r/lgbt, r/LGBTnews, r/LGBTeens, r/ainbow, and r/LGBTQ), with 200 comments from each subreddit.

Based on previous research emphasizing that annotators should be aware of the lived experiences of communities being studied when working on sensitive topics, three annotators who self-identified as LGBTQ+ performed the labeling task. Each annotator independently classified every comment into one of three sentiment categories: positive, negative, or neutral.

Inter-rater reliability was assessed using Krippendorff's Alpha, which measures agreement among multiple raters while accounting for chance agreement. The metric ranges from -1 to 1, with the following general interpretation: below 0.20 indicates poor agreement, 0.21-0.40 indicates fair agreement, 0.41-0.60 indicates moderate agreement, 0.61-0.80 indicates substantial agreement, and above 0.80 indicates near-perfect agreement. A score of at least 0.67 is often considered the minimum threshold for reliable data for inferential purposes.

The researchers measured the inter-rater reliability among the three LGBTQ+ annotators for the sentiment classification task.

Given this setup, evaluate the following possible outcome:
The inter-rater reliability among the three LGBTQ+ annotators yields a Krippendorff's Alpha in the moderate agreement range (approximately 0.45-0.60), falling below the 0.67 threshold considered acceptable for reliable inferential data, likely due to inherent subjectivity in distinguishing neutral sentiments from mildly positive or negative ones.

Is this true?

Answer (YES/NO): YES